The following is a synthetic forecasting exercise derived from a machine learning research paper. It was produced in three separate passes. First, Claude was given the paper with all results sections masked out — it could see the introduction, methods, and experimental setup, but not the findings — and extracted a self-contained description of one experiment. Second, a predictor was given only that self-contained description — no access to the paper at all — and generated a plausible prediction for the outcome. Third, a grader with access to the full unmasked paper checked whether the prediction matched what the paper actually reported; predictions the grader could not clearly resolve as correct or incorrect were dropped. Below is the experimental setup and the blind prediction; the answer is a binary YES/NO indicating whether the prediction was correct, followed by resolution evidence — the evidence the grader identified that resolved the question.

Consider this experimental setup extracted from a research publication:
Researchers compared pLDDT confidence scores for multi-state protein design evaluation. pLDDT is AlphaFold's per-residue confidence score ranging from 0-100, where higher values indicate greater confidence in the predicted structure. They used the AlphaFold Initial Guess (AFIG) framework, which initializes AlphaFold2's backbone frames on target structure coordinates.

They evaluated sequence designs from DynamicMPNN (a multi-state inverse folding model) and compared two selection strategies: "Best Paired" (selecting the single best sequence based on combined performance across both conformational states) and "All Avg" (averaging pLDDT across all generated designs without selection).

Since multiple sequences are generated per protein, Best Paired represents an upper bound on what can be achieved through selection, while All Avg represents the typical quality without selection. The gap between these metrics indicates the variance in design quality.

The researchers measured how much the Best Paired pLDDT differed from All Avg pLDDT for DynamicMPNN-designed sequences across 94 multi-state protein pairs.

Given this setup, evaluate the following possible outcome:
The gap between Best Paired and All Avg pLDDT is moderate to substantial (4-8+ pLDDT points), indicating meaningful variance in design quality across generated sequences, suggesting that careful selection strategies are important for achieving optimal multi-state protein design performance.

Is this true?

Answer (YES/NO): YES